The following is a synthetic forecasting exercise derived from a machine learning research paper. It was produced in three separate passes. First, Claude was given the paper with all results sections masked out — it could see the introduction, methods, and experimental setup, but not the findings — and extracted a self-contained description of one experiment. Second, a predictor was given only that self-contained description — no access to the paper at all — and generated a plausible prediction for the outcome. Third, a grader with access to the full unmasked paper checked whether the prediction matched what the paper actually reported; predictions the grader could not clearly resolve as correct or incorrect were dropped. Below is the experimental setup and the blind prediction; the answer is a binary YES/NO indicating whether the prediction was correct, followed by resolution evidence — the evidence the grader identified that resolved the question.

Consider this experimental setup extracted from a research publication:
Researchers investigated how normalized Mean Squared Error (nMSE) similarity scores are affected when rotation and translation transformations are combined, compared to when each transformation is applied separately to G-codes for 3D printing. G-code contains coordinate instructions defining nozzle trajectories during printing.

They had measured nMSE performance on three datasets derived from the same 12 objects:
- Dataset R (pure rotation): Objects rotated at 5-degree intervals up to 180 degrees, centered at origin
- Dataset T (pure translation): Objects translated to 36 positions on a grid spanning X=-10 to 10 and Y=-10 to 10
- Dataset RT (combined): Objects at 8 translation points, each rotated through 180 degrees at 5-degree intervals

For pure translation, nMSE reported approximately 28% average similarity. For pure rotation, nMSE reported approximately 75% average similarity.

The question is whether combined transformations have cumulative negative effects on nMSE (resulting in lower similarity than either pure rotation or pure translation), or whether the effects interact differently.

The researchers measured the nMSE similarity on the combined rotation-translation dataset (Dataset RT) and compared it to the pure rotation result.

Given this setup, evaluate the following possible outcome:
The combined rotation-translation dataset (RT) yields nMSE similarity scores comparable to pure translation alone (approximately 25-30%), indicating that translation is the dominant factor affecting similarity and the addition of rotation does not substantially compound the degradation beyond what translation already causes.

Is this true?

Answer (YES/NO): NO